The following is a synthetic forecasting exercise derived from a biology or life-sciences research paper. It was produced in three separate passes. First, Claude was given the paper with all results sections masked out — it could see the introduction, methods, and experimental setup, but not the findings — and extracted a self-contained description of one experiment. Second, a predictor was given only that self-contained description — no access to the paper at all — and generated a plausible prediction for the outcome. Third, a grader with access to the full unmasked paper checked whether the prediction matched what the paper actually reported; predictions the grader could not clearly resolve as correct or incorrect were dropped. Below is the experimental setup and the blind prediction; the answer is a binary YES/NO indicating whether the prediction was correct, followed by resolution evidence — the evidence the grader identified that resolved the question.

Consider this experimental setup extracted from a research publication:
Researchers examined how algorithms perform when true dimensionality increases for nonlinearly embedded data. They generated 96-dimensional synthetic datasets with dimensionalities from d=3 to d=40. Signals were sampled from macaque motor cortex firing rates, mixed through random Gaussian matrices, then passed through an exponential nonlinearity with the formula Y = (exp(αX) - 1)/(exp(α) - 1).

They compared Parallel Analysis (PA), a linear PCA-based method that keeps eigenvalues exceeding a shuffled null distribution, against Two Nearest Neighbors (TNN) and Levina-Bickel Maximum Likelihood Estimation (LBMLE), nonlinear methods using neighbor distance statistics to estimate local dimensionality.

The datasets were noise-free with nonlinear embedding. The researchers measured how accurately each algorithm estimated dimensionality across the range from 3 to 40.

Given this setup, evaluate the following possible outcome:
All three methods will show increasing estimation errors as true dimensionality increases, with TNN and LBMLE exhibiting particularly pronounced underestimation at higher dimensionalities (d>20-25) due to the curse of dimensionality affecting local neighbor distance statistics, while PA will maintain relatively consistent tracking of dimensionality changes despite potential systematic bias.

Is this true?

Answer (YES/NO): NO